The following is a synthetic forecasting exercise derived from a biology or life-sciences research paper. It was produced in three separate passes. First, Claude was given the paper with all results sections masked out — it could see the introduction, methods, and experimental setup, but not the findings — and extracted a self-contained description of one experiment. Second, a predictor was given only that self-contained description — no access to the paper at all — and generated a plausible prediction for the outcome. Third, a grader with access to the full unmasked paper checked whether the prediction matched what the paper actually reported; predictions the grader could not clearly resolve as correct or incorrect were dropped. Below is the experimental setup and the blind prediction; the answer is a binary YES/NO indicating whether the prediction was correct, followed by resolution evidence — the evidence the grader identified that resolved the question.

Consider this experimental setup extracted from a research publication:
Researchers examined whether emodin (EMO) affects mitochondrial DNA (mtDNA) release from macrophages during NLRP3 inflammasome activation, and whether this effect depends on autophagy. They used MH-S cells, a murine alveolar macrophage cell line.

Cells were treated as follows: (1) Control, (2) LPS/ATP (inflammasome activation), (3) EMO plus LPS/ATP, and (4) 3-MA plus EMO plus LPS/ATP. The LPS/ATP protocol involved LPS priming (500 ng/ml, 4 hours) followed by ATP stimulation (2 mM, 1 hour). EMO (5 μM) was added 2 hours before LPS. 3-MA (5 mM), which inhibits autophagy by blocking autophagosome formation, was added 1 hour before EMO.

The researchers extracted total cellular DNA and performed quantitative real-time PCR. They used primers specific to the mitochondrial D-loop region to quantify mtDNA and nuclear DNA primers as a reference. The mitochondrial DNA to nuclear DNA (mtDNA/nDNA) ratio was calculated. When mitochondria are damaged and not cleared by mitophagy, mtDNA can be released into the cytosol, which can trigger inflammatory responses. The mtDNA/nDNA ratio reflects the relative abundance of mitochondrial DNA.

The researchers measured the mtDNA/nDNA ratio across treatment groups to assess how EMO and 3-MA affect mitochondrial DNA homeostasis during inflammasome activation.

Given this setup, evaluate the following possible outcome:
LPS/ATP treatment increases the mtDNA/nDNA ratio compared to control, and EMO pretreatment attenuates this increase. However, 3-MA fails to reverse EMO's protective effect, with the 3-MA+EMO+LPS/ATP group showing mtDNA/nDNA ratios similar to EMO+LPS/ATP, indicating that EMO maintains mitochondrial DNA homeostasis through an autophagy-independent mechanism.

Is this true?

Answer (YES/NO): NO